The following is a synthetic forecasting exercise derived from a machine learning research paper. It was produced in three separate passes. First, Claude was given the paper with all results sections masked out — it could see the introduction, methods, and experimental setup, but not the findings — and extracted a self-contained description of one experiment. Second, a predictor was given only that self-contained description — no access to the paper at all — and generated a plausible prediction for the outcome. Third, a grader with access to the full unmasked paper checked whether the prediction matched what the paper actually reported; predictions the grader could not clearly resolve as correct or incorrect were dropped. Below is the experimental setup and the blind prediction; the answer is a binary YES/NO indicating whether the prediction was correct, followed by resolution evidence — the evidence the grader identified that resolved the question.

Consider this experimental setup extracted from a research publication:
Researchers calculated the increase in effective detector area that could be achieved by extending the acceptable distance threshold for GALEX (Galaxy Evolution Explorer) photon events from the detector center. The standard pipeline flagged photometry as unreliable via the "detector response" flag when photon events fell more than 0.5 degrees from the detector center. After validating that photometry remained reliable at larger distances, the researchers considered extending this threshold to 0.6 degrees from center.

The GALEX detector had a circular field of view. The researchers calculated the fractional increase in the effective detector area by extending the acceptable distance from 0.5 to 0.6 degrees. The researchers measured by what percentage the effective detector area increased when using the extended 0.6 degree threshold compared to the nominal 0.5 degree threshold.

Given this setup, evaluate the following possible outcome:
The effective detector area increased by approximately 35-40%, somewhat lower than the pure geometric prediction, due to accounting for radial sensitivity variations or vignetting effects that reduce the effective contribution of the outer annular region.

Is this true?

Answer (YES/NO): NO